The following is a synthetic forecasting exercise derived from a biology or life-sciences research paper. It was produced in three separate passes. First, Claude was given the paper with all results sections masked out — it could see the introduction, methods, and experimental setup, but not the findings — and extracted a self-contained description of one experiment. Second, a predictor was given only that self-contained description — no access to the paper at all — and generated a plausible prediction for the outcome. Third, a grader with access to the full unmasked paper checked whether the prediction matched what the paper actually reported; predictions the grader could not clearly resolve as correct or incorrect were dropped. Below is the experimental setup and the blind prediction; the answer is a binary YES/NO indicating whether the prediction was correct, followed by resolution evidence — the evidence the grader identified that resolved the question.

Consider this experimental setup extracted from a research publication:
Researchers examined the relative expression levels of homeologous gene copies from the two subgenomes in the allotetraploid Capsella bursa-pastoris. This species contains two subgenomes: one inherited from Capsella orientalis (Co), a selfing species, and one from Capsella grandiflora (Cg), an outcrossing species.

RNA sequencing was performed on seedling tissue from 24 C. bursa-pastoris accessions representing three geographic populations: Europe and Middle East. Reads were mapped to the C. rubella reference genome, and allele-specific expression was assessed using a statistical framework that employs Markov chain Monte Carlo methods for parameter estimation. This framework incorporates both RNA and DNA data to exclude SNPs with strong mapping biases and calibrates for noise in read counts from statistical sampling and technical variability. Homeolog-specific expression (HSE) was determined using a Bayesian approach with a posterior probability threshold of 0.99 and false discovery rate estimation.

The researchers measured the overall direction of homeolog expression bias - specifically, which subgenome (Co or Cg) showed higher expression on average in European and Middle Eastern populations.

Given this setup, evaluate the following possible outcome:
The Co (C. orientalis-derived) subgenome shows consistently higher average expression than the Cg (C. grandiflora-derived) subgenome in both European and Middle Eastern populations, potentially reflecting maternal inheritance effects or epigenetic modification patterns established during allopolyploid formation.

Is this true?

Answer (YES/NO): NO